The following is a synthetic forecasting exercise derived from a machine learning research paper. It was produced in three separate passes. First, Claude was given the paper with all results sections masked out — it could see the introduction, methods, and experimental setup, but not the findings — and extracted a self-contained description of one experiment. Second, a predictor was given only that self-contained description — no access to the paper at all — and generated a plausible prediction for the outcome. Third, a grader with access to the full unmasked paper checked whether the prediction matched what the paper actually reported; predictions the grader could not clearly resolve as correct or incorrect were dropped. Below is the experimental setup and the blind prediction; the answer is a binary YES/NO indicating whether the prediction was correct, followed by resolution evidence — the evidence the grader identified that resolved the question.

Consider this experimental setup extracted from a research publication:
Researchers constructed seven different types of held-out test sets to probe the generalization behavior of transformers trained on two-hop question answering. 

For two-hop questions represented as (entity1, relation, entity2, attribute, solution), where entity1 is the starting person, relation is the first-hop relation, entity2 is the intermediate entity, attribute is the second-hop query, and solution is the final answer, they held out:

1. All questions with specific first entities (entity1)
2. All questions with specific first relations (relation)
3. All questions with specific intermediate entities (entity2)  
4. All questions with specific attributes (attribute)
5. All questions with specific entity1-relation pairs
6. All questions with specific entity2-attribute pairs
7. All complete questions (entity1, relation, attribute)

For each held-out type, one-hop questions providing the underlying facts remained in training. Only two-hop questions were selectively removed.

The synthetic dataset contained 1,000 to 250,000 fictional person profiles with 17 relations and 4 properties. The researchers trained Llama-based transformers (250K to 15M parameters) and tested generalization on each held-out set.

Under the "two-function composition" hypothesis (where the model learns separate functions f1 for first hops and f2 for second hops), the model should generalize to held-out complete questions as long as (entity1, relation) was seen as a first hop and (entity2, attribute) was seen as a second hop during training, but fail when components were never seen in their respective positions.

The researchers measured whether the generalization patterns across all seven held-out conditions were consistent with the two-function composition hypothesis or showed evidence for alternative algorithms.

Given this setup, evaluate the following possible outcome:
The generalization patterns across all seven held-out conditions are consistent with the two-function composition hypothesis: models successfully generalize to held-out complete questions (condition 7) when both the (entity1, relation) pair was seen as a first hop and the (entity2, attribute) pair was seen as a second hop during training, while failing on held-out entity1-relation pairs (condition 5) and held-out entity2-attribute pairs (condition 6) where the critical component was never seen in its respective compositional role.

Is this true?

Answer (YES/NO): YES